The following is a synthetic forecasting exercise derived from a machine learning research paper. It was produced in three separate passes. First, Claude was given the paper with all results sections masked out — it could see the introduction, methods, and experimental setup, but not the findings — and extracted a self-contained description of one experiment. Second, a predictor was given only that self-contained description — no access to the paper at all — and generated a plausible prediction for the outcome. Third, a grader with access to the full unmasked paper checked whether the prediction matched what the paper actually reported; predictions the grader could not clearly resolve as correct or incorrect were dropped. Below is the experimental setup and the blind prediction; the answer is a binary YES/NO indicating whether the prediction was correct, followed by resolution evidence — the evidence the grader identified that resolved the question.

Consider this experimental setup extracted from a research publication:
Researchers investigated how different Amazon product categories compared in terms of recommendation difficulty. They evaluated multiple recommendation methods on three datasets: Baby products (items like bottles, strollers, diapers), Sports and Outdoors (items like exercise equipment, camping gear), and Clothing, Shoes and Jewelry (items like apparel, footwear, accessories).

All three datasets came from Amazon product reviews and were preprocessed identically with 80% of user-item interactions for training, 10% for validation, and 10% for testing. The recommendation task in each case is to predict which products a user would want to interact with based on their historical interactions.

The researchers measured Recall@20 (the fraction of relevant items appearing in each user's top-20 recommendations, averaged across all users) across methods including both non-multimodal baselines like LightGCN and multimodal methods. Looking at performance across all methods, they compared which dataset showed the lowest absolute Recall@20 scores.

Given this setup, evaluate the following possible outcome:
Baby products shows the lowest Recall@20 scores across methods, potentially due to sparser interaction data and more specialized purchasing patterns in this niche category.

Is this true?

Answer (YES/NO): NO